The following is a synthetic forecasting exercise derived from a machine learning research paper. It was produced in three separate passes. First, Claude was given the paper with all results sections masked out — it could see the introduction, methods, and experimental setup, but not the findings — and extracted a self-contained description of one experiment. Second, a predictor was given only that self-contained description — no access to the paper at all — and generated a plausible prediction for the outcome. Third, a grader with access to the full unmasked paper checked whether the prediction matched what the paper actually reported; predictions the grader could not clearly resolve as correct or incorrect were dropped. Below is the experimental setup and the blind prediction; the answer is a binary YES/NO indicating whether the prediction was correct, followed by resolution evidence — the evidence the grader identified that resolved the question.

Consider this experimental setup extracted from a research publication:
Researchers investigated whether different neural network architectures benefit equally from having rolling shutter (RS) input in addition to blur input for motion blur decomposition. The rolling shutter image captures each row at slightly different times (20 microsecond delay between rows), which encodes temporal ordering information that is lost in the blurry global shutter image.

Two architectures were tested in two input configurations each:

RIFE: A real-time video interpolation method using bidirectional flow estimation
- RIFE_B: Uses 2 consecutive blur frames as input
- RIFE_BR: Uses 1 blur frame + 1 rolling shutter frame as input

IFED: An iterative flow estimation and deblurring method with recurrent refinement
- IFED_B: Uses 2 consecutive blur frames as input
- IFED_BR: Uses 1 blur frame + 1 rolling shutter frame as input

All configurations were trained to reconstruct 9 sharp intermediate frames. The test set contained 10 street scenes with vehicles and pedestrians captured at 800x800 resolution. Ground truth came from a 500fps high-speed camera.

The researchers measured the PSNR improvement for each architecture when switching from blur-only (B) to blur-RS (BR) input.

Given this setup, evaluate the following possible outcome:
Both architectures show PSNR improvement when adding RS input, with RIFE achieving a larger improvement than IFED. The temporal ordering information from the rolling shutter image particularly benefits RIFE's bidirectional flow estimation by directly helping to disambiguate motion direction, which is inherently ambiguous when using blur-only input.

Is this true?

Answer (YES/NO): NO